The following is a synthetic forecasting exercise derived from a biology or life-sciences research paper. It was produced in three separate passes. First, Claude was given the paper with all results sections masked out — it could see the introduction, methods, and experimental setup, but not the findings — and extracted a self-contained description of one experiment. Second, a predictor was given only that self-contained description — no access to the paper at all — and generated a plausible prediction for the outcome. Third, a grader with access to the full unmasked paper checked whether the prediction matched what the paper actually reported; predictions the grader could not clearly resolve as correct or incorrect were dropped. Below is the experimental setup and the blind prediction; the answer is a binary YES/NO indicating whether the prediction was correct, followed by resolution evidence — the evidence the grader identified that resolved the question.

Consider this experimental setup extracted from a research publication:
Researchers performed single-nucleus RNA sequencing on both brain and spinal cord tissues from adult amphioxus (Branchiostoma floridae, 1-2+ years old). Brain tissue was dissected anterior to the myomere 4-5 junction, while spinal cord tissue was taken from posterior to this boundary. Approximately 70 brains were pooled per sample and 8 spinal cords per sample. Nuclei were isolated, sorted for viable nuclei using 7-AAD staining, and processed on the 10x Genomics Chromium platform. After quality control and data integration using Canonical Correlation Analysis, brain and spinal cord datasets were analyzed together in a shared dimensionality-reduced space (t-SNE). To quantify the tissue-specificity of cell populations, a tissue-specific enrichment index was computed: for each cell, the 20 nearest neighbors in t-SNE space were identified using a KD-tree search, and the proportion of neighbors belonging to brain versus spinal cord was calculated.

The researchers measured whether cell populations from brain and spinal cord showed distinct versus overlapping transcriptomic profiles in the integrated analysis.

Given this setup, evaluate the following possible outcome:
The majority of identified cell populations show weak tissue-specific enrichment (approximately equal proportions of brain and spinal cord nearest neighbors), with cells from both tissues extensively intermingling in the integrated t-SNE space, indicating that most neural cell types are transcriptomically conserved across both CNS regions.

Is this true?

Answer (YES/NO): NO